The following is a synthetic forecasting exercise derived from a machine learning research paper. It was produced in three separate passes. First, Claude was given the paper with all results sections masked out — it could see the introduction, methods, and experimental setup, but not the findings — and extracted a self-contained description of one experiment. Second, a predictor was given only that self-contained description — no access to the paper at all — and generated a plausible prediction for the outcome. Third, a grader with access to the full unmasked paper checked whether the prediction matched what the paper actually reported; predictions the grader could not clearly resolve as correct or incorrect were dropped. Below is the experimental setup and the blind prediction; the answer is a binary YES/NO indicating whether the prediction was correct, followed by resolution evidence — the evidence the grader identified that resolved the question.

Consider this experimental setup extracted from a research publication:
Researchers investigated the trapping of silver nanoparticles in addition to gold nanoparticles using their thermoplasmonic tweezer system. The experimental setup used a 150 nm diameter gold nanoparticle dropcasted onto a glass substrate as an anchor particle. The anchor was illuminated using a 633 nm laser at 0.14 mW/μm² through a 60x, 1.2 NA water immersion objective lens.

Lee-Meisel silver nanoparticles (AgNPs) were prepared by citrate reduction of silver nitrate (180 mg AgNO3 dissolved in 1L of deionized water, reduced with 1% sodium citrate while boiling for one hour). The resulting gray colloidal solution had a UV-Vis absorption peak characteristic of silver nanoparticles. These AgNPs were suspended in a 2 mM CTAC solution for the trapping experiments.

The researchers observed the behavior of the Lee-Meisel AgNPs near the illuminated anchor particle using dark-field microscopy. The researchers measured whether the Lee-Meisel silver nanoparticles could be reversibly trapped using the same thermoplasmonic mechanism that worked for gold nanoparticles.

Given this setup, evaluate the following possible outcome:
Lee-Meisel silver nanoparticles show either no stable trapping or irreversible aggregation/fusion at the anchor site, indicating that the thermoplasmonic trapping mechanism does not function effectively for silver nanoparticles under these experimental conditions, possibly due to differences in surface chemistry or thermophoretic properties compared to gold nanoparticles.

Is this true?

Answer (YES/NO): NO